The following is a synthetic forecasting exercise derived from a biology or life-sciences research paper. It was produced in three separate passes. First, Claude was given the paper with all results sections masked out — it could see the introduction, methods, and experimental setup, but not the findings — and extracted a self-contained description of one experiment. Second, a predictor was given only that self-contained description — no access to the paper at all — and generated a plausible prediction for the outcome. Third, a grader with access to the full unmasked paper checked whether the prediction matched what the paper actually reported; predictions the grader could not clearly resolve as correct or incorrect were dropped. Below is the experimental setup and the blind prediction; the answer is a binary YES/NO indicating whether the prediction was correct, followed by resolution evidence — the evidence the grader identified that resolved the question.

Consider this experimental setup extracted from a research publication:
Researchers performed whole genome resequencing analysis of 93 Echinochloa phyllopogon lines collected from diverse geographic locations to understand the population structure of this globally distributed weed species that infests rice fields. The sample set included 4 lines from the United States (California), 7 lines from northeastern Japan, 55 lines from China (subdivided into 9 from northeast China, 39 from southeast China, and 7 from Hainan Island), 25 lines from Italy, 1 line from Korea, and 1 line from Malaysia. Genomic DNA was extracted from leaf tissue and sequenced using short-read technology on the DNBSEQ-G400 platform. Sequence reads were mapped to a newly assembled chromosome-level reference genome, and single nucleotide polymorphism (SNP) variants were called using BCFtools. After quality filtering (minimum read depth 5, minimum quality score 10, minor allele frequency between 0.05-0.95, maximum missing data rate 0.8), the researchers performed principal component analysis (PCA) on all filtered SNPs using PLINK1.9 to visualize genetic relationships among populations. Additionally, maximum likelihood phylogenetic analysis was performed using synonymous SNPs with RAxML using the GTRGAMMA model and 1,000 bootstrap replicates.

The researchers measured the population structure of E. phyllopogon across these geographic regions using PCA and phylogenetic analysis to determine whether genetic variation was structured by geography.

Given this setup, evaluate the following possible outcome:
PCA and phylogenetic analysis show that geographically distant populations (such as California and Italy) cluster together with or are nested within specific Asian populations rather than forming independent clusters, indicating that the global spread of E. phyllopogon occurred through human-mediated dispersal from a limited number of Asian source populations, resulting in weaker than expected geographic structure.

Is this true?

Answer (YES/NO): NO